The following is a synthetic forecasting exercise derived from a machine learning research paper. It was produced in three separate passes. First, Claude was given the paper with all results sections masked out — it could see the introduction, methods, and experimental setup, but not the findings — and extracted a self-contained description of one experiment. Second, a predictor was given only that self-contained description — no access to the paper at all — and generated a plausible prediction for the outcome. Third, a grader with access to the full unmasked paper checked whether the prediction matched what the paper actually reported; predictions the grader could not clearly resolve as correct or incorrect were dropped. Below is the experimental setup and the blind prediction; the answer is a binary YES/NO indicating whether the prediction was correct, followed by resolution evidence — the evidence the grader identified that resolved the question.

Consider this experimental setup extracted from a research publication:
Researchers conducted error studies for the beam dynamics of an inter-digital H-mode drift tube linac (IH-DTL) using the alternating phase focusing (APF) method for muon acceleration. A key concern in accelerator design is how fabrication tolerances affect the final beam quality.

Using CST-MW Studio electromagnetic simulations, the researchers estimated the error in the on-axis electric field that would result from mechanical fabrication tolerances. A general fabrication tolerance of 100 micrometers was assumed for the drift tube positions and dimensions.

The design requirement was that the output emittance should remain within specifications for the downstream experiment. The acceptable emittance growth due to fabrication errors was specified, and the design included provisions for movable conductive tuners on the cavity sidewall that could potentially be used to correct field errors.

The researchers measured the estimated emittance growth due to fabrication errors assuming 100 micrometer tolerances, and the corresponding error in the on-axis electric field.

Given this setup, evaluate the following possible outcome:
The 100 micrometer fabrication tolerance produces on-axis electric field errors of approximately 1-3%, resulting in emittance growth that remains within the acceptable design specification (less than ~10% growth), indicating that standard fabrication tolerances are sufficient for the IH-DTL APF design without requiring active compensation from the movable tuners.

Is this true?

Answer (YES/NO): NO